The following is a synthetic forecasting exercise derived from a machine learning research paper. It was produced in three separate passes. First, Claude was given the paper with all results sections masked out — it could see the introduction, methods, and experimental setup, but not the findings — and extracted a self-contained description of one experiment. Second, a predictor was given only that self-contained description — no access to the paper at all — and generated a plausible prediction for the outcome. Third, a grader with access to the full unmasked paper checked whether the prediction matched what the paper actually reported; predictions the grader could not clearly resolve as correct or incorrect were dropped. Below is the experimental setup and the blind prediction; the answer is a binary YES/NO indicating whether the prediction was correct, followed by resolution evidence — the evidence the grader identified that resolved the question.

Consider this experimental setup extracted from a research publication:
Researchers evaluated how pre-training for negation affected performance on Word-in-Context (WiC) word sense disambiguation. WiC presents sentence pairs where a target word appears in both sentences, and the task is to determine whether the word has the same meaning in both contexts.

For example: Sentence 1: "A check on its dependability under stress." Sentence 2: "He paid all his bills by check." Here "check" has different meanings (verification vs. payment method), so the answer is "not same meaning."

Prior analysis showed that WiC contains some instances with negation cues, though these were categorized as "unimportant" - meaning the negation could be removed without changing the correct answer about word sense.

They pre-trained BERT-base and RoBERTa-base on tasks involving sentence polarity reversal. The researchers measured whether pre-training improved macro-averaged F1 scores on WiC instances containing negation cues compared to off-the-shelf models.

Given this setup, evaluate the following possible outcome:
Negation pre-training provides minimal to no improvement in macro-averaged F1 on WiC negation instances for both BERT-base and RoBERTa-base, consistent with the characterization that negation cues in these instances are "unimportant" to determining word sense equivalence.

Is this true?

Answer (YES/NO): NO